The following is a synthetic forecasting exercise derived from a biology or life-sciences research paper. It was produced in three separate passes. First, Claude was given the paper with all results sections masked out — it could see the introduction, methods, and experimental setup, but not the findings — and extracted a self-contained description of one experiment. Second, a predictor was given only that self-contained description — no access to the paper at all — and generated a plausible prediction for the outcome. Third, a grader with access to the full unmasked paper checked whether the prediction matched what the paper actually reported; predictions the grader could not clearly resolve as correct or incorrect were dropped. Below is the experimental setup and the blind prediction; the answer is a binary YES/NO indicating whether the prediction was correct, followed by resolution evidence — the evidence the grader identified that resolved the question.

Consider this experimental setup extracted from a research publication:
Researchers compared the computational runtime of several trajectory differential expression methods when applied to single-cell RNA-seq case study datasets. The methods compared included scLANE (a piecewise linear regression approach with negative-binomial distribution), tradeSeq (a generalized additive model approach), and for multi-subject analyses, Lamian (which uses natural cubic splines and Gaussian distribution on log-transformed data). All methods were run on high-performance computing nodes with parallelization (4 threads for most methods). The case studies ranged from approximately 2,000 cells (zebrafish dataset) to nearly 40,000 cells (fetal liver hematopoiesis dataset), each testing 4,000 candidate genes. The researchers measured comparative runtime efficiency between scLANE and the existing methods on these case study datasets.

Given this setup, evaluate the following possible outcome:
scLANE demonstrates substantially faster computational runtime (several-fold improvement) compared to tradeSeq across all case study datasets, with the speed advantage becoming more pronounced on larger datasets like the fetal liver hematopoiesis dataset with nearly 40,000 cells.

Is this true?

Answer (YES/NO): NO